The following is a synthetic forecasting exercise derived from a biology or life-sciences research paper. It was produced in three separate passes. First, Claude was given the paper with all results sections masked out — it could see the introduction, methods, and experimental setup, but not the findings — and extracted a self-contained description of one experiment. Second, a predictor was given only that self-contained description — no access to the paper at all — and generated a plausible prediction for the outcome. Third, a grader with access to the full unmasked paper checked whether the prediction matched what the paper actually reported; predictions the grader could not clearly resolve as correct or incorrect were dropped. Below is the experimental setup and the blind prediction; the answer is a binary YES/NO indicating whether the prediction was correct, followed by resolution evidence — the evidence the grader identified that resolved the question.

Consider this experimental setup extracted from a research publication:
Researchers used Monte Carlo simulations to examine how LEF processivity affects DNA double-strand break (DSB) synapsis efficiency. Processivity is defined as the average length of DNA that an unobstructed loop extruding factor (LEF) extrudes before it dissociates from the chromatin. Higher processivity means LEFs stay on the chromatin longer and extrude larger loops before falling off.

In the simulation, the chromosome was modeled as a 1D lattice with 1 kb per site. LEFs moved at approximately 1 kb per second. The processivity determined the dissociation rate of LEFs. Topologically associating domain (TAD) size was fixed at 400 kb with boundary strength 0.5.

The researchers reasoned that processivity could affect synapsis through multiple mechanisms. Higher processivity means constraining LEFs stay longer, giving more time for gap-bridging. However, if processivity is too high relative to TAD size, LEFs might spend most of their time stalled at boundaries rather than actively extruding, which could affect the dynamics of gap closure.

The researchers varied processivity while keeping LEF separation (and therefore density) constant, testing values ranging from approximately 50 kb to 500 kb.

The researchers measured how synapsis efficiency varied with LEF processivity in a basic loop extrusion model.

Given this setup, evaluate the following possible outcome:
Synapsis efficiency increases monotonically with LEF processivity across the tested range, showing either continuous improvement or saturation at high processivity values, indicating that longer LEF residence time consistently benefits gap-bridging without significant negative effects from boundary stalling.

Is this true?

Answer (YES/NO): YES